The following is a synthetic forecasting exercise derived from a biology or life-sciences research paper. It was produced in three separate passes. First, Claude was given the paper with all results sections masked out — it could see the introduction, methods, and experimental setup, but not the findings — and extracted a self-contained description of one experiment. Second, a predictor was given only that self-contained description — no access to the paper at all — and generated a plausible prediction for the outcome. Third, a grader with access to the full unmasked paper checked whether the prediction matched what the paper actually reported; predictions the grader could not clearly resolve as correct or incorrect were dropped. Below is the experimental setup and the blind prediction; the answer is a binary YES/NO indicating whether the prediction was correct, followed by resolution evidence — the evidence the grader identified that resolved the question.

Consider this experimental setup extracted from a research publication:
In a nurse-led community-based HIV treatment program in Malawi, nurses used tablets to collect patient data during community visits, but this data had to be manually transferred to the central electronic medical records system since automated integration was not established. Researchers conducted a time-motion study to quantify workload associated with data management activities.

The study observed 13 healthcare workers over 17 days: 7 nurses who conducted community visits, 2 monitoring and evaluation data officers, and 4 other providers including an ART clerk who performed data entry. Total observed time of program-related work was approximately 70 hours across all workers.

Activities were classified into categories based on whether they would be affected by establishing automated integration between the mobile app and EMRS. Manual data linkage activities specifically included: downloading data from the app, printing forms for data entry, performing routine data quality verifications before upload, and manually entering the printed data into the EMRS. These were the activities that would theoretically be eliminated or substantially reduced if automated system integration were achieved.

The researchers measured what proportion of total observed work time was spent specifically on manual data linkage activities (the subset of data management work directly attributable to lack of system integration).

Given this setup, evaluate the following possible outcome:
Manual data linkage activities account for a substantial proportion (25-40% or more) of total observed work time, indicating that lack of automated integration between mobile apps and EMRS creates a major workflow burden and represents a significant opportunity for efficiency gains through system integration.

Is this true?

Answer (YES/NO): NO